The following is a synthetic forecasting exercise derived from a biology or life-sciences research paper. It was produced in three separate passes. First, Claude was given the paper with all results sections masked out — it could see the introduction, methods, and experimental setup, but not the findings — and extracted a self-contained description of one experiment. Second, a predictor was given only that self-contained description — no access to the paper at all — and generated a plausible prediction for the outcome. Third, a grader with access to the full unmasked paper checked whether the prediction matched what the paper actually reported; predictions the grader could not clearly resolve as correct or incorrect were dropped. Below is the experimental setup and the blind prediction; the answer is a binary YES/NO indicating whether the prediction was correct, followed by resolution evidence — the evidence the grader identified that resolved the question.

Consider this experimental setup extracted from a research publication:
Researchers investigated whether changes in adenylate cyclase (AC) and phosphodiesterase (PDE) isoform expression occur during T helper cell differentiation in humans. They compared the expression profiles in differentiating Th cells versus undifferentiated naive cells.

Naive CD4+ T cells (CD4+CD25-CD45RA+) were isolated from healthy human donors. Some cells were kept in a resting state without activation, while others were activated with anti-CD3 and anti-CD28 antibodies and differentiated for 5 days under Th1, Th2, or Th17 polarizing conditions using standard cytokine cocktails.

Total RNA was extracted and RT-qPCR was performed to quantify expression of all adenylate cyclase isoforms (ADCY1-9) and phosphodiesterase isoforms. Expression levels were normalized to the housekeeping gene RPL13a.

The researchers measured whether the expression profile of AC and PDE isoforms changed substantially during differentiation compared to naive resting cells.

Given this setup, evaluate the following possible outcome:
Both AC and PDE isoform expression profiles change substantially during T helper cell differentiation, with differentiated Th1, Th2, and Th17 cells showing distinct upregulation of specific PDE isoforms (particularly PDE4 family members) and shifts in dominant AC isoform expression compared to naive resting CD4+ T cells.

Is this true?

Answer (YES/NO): NO